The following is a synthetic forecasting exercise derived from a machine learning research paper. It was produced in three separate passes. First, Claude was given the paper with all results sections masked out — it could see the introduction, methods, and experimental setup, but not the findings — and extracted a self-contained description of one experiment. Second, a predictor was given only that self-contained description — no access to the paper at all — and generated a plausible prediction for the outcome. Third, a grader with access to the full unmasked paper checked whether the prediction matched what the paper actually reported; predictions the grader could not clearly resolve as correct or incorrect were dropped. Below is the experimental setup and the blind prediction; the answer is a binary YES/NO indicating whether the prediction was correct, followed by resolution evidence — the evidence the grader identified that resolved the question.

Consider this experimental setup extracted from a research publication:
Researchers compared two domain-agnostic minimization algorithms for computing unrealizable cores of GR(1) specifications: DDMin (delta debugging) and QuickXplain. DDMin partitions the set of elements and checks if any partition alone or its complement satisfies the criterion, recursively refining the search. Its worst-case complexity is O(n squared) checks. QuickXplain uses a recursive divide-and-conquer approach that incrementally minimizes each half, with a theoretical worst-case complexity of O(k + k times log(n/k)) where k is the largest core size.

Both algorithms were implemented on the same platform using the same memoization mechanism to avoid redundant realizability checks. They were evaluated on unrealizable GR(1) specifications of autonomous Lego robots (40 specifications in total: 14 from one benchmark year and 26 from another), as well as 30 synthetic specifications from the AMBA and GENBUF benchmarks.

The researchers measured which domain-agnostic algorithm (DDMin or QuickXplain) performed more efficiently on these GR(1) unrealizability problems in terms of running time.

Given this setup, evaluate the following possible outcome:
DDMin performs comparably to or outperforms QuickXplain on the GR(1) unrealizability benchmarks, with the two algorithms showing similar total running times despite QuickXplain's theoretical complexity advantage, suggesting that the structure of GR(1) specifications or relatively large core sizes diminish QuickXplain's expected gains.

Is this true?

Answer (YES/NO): NO